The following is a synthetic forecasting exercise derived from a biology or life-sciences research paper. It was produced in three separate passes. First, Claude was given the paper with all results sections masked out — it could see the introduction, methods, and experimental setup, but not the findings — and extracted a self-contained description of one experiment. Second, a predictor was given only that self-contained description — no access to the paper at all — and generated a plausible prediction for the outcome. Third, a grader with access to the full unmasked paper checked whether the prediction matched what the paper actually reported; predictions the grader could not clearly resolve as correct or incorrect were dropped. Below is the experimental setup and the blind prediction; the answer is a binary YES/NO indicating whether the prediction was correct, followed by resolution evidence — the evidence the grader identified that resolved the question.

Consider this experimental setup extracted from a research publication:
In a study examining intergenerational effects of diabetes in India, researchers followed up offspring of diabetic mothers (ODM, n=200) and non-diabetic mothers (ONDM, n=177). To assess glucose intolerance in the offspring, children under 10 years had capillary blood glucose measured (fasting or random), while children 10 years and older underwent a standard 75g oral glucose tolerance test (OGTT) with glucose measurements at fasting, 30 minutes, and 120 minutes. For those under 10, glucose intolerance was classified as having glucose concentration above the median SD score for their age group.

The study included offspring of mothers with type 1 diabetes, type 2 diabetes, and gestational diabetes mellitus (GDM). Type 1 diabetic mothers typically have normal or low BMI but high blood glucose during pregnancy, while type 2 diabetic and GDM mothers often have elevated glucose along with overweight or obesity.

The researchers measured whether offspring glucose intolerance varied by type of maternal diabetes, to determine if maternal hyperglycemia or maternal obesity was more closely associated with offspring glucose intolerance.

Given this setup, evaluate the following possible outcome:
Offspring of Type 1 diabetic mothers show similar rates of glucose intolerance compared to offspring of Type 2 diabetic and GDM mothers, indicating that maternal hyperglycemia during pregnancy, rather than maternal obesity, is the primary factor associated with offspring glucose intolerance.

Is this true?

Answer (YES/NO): YES